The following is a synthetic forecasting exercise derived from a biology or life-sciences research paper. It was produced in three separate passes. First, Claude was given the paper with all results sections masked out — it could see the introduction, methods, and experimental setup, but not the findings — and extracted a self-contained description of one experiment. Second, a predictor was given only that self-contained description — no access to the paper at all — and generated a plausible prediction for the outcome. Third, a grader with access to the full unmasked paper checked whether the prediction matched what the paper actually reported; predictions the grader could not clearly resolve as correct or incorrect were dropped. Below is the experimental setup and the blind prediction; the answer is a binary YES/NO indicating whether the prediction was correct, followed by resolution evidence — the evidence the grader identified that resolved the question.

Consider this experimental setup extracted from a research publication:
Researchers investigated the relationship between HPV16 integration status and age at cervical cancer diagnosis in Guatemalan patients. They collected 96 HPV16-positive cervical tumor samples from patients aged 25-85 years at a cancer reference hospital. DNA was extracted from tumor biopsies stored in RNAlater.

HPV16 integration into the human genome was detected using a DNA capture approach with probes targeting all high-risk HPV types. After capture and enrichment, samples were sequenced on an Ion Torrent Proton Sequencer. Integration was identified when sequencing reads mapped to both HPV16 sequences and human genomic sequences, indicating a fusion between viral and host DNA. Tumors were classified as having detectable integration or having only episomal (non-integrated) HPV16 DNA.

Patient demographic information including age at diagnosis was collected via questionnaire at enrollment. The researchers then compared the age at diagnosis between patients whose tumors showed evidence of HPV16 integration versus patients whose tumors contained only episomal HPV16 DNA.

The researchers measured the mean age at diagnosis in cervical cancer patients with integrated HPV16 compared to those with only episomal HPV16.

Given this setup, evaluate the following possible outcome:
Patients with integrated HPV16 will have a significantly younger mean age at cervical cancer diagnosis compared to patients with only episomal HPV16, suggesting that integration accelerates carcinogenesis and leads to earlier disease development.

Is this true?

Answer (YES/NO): YES